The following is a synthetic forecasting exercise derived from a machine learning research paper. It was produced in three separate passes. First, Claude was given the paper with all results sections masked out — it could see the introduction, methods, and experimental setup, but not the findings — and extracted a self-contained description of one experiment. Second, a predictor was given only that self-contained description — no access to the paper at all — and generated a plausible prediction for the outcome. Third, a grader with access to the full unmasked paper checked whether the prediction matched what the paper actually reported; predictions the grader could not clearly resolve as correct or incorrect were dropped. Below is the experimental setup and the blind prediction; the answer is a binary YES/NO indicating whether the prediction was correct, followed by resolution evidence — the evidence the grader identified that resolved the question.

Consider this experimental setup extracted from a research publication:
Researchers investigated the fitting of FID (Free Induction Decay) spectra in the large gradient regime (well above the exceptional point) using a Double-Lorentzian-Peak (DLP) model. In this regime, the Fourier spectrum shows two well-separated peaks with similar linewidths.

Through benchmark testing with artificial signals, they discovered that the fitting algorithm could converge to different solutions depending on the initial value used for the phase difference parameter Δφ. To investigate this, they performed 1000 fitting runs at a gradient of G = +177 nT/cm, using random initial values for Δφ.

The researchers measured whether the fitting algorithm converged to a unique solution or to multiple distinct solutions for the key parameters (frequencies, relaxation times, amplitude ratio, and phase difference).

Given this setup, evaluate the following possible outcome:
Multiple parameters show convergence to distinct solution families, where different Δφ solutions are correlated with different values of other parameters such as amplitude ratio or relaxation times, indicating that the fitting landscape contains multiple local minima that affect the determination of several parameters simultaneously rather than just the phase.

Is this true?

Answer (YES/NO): YES